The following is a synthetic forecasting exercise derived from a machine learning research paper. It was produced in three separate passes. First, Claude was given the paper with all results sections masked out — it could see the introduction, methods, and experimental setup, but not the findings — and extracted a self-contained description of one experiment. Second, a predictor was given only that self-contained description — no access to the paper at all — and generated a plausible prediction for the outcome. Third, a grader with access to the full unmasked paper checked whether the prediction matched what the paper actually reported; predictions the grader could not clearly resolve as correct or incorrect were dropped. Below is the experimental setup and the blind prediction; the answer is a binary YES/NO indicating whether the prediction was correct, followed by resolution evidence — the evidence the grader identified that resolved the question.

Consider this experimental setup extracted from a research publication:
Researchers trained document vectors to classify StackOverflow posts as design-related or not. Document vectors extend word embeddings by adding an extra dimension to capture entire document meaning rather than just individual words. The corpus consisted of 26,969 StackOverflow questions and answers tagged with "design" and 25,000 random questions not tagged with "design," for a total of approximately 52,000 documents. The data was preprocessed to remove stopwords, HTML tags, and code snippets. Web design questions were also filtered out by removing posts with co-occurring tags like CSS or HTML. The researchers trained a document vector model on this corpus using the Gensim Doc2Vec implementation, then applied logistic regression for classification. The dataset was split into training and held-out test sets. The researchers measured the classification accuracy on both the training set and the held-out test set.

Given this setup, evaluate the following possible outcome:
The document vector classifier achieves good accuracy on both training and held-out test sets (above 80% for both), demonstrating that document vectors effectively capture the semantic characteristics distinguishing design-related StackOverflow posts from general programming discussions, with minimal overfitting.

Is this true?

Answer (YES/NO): YES